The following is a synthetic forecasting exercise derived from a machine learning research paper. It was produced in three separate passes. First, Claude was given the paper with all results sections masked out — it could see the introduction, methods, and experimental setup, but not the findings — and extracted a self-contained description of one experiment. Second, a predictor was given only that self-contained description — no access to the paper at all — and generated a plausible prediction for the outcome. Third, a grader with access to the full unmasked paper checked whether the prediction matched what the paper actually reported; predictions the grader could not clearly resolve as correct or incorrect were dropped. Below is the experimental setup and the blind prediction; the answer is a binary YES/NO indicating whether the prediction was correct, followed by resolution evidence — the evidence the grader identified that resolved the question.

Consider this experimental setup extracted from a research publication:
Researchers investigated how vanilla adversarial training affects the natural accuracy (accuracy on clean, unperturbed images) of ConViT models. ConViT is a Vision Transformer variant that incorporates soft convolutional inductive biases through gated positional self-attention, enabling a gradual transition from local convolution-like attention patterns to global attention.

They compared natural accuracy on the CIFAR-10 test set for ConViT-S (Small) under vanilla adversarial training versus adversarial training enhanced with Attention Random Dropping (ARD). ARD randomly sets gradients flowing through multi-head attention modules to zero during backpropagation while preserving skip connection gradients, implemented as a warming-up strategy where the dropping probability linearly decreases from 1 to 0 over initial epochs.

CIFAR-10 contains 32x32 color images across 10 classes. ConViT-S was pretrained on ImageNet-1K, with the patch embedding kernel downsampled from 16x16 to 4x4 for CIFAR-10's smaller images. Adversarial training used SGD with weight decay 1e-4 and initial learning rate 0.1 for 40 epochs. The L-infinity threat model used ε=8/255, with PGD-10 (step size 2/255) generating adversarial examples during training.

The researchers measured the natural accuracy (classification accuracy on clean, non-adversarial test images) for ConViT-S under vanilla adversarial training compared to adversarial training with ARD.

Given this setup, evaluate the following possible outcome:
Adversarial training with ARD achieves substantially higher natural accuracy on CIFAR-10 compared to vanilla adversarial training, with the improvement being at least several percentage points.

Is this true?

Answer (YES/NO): YES